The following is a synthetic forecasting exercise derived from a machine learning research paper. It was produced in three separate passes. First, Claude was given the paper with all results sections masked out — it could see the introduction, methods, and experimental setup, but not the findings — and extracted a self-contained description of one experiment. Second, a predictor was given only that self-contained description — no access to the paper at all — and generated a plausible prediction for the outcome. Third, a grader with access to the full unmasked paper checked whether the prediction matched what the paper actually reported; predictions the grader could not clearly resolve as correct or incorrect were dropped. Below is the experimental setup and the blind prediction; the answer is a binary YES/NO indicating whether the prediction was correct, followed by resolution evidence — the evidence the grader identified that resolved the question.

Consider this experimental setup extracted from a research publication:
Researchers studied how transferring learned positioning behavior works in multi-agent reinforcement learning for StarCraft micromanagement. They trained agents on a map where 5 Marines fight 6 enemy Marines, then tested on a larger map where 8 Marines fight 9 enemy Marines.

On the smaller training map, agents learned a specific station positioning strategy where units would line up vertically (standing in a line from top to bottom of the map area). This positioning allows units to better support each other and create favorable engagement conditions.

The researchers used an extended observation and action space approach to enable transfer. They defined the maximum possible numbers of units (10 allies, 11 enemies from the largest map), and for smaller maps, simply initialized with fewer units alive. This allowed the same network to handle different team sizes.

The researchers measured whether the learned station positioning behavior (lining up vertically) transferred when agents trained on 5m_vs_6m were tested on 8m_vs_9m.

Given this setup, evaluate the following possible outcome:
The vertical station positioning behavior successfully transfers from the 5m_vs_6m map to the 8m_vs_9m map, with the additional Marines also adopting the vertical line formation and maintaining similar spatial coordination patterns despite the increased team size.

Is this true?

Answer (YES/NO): YES